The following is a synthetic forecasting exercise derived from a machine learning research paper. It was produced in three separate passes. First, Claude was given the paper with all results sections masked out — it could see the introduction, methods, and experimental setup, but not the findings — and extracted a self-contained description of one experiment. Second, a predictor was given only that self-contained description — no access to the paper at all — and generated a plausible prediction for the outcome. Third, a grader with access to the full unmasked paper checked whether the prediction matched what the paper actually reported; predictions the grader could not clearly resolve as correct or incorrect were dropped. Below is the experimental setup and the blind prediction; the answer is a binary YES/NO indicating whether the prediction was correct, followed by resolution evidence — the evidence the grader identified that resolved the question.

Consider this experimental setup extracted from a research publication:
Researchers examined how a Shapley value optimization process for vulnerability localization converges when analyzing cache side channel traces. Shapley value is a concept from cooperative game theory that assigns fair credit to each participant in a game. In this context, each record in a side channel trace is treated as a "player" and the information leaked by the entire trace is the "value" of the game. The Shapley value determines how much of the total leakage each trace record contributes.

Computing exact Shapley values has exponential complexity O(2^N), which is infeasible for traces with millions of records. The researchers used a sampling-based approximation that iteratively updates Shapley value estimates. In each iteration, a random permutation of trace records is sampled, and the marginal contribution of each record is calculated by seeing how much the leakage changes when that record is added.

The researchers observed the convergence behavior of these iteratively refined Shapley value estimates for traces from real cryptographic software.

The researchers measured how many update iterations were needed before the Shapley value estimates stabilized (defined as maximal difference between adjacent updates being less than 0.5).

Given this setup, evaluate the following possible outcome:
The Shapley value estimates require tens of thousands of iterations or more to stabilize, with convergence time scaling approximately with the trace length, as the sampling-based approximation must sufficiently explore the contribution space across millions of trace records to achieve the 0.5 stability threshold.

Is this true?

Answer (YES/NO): NO